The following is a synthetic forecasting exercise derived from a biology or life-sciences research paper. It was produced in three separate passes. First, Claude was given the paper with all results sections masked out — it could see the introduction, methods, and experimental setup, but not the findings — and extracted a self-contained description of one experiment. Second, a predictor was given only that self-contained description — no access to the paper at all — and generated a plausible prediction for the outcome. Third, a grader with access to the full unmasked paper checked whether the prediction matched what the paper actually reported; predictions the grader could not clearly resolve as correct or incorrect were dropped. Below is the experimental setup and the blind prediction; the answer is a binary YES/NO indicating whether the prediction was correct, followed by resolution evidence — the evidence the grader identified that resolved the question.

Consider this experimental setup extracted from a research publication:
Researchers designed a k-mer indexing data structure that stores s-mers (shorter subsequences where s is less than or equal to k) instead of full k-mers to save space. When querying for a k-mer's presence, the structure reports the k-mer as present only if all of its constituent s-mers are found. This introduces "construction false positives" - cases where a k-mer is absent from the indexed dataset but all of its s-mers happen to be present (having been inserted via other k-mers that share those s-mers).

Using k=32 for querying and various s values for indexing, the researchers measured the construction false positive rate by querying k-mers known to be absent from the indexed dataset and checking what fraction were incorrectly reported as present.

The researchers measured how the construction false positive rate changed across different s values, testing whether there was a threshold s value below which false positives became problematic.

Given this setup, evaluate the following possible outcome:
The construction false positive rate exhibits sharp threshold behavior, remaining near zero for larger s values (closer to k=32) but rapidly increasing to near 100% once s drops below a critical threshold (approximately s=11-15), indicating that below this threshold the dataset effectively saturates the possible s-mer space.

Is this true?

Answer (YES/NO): NO